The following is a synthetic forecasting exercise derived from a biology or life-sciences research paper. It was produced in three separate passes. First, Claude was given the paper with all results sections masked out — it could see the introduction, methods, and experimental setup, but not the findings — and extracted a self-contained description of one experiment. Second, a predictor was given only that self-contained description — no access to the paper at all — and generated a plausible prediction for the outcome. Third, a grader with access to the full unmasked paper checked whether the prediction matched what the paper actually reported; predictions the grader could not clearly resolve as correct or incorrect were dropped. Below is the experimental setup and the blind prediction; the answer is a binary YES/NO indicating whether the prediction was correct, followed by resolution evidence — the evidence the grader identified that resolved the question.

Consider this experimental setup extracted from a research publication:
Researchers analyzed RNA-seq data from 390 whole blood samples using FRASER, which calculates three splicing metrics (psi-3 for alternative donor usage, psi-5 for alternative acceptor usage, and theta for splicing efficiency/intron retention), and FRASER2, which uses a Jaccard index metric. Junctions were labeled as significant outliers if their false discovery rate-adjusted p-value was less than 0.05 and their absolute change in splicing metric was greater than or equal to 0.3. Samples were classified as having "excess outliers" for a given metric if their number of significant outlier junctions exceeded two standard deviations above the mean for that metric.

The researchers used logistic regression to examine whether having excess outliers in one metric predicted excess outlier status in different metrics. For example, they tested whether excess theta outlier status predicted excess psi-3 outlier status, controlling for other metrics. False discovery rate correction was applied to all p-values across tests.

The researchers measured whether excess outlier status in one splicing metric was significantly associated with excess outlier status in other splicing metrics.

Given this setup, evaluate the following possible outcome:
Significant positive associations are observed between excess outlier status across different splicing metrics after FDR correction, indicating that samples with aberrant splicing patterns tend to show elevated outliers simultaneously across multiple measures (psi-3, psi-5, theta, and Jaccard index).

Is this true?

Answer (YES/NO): NO